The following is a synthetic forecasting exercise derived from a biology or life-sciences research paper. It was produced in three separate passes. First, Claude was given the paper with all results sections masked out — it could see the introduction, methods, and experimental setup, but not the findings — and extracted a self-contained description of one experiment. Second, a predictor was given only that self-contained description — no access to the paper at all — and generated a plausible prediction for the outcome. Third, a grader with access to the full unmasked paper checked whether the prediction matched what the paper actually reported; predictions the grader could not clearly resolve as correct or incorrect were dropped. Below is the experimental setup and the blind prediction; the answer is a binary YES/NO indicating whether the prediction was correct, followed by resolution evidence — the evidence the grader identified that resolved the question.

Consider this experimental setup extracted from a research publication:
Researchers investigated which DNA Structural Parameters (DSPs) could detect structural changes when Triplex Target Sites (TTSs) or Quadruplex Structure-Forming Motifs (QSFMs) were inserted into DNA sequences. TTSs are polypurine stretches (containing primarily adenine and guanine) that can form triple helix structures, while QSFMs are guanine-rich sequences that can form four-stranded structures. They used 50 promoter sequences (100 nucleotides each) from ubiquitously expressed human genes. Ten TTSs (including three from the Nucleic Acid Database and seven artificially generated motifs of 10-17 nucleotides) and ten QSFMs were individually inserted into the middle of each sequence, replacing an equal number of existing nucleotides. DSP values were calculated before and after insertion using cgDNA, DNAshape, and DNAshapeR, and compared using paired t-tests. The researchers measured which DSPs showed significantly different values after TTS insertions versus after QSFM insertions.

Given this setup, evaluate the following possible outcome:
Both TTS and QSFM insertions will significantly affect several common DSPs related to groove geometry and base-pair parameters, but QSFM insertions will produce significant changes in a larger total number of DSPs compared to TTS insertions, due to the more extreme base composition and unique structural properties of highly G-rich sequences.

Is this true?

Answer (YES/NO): NO